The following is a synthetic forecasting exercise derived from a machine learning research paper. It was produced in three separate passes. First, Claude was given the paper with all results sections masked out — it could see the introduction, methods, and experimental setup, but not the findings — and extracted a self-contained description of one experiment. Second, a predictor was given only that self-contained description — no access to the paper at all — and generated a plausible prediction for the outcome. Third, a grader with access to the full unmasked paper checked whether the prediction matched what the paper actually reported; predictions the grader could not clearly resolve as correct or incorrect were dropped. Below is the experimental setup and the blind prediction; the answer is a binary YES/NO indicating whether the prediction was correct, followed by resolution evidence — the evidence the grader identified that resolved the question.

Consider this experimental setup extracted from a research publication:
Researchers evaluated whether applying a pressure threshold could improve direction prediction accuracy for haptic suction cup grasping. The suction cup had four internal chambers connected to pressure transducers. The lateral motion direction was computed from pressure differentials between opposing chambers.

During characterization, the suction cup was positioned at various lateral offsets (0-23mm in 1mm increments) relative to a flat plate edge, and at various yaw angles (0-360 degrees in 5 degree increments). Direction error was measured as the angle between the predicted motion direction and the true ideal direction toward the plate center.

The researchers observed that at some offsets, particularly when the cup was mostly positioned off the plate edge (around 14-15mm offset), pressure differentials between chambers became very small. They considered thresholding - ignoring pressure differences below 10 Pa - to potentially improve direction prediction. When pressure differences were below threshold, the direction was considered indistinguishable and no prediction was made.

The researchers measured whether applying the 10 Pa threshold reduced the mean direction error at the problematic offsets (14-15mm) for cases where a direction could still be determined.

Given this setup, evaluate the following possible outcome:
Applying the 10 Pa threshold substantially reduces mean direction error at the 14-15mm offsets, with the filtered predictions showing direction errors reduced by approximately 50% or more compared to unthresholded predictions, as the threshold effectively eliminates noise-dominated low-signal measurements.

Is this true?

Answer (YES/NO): NO